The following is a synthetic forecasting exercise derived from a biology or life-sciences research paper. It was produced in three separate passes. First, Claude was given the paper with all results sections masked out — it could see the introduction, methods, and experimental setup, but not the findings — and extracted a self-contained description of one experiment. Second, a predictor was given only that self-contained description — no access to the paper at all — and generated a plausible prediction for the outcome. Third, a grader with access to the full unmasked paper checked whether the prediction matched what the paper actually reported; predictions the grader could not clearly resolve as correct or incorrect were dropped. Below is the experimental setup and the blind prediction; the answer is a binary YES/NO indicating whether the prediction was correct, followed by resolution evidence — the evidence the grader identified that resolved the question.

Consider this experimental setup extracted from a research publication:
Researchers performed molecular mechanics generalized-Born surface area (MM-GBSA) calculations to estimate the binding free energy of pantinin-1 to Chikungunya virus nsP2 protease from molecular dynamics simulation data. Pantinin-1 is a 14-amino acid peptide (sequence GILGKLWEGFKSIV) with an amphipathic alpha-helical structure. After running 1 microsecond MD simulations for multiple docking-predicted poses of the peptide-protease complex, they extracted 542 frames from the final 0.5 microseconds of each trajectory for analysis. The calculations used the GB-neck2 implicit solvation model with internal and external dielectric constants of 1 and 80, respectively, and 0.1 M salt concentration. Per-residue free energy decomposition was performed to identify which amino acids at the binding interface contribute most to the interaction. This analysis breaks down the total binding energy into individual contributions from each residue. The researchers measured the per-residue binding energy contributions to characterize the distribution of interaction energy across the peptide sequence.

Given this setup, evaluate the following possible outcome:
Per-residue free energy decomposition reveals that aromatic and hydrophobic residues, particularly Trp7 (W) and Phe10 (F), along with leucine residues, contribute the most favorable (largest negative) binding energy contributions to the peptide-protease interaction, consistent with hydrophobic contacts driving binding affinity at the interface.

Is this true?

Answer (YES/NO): YES